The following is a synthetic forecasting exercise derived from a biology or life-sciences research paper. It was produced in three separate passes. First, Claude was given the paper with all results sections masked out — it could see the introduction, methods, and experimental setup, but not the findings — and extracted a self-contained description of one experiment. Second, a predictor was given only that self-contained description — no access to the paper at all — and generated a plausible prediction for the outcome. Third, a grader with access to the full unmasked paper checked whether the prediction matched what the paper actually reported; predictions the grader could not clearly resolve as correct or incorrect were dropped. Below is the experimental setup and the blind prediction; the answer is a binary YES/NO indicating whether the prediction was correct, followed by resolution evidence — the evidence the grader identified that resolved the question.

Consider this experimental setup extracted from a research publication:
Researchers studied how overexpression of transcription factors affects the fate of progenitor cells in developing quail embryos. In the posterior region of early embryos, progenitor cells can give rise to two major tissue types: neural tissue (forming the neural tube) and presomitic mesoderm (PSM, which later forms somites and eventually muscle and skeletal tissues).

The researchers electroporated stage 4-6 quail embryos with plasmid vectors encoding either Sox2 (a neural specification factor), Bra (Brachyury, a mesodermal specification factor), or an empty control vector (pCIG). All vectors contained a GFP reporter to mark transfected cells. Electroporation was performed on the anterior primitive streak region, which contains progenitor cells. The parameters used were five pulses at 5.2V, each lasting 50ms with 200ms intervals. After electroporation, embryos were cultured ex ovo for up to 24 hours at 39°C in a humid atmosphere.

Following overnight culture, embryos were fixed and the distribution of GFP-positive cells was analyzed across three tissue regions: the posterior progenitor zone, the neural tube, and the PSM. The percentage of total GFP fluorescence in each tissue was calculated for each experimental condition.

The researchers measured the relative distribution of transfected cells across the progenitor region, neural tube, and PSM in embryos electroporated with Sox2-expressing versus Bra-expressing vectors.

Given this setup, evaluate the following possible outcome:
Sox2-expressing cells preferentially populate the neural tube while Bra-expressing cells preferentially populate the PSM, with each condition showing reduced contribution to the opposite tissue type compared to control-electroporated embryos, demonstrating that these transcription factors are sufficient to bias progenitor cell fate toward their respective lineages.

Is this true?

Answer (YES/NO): NO